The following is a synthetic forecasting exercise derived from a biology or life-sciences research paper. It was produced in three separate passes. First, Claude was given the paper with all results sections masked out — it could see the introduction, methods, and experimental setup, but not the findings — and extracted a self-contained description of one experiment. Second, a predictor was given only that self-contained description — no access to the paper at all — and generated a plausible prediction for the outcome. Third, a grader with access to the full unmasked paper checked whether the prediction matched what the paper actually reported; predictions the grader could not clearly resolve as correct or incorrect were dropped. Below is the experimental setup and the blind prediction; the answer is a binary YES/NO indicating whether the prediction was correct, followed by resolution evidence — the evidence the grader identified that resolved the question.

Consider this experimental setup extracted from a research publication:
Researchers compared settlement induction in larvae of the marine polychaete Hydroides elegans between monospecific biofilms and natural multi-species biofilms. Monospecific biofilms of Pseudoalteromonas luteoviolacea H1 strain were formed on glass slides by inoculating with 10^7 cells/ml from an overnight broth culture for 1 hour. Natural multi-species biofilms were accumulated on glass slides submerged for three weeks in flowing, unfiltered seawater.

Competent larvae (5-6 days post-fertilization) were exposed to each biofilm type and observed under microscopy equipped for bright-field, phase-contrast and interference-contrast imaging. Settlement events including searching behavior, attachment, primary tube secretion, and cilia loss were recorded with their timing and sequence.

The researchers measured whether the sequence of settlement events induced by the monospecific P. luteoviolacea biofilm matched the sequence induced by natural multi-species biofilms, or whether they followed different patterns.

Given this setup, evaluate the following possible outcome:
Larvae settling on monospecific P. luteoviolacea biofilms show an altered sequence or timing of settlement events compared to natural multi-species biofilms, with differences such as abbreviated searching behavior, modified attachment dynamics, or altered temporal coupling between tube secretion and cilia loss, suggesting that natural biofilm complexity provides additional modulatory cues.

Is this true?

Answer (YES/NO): NO